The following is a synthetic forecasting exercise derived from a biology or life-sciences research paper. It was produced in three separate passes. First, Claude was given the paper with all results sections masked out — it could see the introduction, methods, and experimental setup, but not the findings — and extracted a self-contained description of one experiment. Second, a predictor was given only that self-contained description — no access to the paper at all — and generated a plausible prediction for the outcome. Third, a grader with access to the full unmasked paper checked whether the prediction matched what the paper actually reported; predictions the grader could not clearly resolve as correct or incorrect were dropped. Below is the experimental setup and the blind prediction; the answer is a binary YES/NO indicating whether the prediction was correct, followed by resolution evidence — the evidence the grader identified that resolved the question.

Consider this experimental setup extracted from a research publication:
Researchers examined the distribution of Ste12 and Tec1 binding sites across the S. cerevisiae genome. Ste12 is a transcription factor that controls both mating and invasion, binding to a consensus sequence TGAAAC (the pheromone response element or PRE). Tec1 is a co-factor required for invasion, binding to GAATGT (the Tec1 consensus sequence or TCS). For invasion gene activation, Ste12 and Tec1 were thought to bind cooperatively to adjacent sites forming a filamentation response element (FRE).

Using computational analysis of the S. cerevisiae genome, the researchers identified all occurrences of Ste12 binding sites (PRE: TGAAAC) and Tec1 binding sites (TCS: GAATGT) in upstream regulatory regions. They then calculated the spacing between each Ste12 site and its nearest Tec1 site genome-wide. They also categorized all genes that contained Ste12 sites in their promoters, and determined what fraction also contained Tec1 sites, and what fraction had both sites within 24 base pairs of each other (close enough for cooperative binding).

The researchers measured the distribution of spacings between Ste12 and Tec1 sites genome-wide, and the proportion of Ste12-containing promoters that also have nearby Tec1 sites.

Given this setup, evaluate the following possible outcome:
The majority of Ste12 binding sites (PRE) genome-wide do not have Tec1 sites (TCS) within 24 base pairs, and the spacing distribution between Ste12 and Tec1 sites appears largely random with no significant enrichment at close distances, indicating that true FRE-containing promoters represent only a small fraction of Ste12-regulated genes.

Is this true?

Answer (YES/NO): YES